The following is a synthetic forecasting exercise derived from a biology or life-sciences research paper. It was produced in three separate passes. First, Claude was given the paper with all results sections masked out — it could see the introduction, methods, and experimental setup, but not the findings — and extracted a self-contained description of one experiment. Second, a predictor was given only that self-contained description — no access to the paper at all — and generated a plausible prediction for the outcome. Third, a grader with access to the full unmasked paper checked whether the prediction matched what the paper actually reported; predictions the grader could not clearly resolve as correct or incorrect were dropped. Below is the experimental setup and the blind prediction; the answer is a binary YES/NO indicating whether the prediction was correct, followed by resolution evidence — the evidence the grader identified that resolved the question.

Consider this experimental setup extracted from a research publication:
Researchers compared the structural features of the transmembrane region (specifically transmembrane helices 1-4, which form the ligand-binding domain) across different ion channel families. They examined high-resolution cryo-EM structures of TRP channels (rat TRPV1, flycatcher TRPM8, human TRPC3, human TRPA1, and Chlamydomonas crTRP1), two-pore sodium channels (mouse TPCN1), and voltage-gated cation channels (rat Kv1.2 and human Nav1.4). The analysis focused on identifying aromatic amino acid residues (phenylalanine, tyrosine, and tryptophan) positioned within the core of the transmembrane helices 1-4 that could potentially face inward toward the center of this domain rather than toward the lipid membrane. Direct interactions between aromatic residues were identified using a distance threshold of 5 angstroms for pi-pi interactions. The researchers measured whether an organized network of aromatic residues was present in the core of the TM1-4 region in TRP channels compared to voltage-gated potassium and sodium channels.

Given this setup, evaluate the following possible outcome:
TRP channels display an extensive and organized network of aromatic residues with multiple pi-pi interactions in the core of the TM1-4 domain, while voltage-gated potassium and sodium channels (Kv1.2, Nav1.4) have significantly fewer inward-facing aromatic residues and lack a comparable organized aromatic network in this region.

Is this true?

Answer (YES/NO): YES